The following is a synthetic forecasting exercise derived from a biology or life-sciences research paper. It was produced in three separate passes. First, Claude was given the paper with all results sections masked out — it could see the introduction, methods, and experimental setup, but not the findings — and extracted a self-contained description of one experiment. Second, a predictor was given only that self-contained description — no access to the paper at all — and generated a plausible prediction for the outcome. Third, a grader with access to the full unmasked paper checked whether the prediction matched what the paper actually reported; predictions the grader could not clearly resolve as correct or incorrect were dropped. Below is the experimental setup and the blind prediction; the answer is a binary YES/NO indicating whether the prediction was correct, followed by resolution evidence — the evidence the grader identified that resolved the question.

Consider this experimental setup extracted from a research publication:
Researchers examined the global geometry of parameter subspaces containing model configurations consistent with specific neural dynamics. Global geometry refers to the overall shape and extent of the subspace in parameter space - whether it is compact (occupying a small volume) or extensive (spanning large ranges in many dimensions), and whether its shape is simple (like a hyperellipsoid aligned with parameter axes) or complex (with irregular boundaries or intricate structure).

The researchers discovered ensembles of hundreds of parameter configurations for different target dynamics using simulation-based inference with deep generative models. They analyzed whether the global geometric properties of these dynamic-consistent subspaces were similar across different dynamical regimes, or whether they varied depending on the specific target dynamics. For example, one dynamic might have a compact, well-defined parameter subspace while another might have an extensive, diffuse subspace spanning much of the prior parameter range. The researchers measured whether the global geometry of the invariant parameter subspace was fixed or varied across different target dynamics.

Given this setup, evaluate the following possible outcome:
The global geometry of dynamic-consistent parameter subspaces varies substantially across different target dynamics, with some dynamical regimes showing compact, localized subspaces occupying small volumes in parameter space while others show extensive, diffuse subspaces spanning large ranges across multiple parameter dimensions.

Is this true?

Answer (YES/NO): YES